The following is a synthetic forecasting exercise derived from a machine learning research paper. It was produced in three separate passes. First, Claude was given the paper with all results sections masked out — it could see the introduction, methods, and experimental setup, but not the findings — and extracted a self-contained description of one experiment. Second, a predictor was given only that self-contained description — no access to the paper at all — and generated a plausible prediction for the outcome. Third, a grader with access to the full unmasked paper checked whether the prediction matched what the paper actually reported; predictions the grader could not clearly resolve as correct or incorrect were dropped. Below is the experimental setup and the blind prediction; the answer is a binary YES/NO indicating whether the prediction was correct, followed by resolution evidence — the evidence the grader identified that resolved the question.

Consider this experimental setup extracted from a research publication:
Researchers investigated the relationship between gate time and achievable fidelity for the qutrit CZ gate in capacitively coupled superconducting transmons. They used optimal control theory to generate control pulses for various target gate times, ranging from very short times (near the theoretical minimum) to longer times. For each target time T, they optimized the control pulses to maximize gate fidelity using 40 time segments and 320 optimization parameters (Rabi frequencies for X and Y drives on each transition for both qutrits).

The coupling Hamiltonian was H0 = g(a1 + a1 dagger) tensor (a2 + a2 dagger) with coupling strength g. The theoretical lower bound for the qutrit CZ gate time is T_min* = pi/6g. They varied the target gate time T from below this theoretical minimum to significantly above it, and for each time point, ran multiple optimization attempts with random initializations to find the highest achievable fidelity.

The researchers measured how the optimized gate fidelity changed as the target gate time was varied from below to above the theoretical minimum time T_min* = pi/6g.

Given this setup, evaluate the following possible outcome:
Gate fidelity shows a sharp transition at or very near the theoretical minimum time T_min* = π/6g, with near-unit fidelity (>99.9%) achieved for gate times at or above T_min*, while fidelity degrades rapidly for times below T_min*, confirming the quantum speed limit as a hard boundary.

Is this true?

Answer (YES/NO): NO